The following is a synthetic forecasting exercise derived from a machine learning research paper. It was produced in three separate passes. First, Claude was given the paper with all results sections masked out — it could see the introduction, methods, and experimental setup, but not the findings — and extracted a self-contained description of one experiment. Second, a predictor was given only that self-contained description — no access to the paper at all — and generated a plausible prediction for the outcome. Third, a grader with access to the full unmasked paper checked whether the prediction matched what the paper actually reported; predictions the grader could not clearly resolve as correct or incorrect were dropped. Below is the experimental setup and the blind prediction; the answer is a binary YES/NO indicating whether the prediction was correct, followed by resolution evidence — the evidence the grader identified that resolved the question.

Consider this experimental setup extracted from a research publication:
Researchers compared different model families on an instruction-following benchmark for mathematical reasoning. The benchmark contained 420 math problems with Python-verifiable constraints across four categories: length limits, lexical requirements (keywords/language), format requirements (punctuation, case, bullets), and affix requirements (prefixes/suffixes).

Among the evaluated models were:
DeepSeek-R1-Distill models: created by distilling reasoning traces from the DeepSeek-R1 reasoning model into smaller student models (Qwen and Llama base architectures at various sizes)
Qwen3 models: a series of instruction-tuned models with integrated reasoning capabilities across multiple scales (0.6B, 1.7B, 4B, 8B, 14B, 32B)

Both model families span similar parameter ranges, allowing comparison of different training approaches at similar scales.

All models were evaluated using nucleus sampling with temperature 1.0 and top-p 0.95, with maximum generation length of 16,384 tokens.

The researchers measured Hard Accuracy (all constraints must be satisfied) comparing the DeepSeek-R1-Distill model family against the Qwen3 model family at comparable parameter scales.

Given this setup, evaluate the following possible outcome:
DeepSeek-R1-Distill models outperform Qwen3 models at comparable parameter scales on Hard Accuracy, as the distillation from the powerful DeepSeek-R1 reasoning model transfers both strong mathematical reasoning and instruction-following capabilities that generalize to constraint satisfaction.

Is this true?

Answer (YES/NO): NO